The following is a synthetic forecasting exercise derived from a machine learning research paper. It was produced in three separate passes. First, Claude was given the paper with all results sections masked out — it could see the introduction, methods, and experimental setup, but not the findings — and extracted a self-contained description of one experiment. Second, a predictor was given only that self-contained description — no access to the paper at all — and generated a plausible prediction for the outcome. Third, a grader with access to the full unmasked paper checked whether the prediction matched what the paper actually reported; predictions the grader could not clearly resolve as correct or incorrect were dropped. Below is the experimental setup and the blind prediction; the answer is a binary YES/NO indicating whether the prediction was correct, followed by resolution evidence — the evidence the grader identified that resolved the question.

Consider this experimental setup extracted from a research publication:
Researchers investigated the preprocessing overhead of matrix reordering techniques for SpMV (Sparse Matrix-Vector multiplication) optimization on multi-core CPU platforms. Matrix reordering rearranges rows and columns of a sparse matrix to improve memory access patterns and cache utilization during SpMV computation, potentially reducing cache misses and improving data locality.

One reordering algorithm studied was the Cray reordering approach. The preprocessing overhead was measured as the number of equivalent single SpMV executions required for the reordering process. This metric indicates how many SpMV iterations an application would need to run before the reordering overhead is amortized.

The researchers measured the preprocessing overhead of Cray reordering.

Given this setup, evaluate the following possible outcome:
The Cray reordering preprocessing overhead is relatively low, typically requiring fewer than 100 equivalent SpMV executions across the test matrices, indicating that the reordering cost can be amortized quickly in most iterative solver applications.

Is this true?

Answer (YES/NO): NO